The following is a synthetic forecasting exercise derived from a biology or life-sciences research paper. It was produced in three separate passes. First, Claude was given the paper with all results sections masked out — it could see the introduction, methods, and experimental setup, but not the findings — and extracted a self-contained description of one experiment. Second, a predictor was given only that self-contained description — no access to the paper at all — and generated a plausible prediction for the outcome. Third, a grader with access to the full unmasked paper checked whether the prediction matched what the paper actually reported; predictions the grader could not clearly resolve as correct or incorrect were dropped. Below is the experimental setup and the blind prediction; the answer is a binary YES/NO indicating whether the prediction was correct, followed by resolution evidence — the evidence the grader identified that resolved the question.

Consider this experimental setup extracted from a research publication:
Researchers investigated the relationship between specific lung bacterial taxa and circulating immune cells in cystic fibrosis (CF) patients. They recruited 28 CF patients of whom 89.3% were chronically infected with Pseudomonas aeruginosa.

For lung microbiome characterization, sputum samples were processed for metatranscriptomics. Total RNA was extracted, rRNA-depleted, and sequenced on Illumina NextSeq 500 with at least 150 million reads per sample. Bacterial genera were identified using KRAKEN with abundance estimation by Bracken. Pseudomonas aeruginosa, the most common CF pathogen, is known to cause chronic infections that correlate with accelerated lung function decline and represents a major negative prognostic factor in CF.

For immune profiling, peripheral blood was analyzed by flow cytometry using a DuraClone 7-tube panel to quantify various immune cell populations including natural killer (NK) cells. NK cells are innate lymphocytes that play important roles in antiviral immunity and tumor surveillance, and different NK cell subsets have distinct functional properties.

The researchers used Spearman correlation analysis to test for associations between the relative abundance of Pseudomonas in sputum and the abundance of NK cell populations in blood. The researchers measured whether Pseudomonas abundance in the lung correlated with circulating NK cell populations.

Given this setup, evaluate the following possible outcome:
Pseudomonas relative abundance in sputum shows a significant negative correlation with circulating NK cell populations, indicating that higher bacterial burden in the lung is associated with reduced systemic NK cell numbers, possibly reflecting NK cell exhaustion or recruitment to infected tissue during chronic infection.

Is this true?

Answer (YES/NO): NO